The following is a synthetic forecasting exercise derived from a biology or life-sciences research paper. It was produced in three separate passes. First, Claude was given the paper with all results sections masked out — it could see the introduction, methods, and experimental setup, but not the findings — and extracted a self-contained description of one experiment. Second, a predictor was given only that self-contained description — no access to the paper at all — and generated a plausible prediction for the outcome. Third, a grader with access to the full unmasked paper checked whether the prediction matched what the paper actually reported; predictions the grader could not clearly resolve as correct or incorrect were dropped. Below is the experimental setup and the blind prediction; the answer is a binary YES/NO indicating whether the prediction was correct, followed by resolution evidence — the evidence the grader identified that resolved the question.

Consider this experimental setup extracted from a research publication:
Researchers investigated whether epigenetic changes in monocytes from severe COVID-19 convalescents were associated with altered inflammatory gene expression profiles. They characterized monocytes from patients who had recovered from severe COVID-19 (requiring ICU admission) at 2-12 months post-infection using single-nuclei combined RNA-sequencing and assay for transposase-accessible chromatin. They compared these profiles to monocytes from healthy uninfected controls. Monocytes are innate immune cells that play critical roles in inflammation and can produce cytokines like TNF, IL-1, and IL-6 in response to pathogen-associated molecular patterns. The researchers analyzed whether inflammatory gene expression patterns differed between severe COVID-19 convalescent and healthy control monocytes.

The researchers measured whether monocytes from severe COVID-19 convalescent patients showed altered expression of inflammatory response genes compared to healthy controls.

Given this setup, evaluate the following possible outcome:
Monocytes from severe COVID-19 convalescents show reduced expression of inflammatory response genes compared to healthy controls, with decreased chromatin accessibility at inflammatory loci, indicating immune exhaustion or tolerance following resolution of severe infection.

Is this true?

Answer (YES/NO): NO